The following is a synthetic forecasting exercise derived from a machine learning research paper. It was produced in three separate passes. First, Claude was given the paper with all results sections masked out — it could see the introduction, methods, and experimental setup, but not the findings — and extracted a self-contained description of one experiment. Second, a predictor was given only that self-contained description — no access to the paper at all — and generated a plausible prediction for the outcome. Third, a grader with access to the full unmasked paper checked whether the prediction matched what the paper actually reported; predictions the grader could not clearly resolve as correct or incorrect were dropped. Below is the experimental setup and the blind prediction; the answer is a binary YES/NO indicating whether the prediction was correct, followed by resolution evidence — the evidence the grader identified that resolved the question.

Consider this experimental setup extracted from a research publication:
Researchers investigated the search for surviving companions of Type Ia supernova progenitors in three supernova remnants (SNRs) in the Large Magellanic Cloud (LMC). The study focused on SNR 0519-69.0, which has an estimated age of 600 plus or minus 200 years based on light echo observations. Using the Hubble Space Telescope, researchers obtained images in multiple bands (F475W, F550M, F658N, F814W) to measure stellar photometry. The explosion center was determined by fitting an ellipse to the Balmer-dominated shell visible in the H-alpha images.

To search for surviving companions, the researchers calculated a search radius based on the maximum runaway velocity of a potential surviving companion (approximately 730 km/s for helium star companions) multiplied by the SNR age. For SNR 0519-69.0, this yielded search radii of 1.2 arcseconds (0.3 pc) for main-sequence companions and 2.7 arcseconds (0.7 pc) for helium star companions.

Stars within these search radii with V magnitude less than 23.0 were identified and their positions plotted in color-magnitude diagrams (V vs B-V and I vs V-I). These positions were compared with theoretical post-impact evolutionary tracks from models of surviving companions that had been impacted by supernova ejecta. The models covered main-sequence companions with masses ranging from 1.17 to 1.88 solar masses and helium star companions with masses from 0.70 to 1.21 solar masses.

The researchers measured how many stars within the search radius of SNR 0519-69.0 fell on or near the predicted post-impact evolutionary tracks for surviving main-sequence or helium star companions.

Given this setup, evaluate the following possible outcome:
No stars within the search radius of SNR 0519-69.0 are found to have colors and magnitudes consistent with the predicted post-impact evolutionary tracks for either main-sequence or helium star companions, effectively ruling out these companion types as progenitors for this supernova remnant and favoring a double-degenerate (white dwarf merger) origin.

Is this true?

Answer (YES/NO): NO